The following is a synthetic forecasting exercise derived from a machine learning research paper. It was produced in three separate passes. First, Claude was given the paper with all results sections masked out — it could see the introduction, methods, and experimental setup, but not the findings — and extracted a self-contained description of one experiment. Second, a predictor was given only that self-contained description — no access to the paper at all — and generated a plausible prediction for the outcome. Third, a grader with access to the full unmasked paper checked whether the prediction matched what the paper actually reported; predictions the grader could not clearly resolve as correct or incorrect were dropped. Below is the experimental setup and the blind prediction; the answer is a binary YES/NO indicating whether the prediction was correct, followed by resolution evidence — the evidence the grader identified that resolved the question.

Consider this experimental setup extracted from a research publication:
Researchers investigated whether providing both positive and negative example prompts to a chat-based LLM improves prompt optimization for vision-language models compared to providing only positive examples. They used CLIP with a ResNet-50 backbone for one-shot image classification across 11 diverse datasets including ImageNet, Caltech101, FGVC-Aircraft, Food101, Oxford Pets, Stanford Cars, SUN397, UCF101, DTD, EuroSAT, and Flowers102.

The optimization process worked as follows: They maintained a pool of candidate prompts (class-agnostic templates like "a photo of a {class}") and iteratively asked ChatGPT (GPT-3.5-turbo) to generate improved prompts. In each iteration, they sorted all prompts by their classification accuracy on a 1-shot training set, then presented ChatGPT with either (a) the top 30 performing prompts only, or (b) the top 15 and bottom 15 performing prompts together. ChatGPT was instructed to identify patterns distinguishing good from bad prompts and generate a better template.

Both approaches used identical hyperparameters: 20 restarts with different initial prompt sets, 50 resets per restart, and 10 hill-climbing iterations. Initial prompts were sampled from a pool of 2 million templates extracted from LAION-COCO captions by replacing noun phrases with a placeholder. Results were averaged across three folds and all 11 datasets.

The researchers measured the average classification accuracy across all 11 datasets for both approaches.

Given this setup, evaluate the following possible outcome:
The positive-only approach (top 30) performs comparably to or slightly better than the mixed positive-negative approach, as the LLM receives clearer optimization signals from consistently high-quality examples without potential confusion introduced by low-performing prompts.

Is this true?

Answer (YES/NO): NO